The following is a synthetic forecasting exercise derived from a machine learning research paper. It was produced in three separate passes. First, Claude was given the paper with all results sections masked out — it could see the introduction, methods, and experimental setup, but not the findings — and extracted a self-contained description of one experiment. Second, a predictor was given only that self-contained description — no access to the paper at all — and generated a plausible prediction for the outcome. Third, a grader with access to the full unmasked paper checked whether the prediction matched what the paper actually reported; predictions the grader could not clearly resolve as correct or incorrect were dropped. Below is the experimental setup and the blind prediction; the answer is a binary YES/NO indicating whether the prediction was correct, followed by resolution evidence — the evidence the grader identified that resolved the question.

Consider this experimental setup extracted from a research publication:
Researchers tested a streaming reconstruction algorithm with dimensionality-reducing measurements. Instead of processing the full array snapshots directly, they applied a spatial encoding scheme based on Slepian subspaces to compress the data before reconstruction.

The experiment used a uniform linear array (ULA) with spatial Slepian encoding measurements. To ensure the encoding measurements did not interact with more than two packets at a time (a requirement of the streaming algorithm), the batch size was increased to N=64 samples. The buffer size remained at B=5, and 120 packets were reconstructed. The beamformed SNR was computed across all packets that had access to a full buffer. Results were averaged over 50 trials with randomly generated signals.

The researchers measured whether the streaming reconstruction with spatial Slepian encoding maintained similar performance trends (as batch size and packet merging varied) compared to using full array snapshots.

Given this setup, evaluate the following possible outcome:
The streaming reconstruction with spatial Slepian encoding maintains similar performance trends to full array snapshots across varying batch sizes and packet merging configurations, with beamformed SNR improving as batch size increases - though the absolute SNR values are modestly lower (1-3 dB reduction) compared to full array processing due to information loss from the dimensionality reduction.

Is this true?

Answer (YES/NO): NO